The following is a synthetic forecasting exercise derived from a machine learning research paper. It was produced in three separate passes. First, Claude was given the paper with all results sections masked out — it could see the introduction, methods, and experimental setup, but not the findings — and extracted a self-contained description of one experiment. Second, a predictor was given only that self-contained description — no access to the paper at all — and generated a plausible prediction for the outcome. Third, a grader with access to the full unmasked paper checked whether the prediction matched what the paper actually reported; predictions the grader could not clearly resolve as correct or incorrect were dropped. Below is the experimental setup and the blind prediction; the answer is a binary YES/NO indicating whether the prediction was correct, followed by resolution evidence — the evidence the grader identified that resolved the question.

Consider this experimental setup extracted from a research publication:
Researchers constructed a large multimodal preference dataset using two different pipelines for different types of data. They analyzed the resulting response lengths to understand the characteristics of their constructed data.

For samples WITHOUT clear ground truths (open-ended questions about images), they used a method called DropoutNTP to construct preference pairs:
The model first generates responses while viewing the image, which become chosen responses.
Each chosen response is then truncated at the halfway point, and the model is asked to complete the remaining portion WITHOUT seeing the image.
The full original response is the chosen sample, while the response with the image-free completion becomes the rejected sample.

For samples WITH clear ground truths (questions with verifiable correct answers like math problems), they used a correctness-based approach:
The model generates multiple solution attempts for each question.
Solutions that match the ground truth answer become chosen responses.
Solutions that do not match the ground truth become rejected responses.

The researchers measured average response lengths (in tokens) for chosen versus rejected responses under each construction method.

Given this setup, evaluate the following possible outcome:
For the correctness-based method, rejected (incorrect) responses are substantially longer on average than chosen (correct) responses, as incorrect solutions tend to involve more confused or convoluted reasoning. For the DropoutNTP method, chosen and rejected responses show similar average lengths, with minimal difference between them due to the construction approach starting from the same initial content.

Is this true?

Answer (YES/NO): NO